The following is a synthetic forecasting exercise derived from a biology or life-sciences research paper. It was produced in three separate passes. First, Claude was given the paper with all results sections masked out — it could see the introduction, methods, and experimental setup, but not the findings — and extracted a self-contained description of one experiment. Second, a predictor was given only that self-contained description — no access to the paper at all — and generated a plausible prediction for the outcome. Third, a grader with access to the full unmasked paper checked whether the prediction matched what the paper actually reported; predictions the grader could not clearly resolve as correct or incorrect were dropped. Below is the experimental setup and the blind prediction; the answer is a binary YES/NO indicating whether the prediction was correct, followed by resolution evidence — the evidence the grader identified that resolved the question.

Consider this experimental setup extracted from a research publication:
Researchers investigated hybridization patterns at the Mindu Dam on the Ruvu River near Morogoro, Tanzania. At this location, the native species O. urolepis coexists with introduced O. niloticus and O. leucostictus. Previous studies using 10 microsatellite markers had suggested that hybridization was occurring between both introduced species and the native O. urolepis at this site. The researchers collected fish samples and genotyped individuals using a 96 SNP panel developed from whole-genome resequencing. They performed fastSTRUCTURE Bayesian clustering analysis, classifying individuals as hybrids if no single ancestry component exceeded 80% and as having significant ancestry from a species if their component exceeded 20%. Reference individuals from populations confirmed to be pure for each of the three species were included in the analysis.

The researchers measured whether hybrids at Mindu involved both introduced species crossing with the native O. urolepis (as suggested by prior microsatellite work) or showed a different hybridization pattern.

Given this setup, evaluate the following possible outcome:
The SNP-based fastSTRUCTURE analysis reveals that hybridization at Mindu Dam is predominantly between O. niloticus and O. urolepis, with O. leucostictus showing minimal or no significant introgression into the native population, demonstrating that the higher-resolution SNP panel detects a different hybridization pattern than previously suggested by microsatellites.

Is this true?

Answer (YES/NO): NO